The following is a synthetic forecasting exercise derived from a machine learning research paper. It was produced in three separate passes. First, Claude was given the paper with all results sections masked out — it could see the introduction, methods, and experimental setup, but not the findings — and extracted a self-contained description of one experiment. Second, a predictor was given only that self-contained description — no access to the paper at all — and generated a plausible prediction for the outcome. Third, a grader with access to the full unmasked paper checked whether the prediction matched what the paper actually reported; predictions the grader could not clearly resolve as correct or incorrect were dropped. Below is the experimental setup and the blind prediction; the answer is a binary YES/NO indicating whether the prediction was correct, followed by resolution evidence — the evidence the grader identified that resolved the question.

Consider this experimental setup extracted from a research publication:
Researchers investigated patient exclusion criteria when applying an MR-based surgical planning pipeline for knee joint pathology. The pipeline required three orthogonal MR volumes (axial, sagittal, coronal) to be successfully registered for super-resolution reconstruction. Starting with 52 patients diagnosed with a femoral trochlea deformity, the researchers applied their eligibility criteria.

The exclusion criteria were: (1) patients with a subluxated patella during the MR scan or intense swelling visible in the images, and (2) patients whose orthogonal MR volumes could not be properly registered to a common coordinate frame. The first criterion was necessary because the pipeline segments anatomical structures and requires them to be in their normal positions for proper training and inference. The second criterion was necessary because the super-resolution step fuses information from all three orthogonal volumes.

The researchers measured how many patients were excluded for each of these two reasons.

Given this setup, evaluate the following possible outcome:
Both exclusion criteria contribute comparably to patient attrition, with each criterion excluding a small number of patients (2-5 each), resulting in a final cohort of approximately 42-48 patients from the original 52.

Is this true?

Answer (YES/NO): NO